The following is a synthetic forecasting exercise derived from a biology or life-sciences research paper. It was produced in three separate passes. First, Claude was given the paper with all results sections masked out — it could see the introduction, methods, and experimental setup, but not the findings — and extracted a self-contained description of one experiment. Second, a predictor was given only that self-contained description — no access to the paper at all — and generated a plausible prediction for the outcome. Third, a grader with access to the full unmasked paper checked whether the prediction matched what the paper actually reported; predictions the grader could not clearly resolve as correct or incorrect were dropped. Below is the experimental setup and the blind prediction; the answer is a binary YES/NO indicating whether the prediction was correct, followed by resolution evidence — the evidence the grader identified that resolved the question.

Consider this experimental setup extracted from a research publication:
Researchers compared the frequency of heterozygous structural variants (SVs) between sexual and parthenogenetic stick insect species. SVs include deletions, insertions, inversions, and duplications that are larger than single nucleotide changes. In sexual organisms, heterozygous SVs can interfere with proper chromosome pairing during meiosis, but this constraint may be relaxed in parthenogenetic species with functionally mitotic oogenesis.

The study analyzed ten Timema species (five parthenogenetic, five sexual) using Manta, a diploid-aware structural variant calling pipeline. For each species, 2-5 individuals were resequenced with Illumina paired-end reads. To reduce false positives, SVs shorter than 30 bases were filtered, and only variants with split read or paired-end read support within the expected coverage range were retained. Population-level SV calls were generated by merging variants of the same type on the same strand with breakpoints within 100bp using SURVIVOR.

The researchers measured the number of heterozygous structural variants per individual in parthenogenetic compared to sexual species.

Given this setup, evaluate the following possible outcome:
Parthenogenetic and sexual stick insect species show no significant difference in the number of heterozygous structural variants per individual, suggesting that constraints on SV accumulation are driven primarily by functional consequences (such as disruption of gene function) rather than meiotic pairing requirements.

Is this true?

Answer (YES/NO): NO